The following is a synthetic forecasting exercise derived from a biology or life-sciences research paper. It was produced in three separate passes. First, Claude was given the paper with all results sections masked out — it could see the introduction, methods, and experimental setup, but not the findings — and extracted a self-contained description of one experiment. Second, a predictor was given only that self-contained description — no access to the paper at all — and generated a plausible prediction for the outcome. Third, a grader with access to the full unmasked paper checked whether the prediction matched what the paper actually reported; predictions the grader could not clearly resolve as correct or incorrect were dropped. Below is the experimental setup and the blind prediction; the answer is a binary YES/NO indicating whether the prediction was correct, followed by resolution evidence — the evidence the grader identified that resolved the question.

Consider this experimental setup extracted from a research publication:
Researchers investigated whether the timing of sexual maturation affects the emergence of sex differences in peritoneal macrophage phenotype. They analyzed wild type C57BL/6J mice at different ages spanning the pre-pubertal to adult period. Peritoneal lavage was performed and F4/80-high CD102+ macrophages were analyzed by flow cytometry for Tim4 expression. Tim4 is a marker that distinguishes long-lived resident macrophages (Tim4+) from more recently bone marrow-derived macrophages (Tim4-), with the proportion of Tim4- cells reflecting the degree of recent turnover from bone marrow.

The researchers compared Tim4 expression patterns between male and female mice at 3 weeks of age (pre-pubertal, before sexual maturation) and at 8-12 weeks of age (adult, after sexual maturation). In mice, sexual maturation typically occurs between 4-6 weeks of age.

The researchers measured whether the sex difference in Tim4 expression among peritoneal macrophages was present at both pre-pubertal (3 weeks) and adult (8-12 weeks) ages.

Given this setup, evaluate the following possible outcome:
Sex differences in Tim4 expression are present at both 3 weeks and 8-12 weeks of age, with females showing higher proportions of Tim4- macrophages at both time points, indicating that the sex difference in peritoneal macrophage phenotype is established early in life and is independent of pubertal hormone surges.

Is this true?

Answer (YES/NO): NO